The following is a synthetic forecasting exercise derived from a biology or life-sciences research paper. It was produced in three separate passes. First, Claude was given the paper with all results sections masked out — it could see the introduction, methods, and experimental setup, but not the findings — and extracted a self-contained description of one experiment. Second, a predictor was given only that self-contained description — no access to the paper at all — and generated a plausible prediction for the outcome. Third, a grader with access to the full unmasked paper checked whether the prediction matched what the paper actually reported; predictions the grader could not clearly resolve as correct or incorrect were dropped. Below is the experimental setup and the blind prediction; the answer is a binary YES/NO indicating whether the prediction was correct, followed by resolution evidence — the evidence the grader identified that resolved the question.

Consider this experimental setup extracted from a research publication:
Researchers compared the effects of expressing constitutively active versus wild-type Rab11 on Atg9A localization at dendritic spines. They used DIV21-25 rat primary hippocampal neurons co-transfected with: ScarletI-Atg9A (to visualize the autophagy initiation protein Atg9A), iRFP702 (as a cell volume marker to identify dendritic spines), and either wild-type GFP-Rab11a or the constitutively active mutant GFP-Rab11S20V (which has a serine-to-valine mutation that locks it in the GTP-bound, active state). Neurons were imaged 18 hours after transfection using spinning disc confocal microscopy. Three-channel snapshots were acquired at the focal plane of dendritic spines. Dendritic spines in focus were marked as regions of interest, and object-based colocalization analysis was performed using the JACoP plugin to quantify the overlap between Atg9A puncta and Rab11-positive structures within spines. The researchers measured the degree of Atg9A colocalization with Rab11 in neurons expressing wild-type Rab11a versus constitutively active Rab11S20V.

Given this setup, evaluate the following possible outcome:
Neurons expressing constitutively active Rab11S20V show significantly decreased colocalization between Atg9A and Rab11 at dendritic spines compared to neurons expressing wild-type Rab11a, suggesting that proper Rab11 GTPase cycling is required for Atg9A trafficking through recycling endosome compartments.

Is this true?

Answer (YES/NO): NO